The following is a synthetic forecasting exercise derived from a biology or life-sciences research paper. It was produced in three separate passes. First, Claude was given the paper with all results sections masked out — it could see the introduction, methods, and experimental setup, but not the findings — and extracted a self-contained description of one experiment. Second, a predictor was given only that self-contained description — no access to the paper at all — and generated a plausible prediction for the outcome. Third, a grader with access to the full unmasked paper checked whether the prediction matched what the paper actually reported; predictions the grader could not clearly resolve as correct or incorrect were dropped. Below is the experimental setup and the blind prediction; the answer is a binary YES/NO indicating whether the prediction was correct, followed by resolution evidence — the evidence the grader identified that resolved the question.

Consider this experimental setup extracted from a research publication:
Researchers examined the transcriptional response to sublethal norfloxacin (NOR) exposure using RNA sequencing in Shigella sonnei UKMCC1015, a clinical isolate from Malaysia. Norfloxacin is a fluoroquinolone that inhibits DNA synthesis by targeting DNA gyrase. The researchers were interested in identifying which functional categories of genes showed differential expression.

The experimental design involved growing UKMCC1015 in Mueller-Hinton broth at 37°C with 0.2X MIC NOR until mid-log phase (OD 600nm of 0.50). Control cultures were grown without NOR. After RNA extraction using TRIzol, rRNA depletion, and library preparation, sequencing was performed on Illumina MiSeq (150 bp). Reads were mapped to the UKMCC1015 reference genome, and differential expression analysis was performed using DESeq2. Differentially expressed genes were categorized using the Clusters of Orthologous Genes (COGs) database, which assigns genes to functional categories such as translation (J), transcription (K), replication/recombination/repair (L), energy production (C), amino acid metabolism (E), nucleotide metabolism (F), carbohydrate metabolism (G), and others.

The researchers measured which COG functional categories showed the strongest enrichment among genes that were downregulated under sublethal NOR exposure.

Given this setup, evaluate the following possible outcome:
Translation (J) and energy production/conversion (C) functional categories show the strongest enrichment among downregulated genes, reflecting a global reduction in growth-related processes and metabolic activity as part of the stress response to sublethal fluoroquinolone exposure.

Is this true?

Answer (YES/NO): NO